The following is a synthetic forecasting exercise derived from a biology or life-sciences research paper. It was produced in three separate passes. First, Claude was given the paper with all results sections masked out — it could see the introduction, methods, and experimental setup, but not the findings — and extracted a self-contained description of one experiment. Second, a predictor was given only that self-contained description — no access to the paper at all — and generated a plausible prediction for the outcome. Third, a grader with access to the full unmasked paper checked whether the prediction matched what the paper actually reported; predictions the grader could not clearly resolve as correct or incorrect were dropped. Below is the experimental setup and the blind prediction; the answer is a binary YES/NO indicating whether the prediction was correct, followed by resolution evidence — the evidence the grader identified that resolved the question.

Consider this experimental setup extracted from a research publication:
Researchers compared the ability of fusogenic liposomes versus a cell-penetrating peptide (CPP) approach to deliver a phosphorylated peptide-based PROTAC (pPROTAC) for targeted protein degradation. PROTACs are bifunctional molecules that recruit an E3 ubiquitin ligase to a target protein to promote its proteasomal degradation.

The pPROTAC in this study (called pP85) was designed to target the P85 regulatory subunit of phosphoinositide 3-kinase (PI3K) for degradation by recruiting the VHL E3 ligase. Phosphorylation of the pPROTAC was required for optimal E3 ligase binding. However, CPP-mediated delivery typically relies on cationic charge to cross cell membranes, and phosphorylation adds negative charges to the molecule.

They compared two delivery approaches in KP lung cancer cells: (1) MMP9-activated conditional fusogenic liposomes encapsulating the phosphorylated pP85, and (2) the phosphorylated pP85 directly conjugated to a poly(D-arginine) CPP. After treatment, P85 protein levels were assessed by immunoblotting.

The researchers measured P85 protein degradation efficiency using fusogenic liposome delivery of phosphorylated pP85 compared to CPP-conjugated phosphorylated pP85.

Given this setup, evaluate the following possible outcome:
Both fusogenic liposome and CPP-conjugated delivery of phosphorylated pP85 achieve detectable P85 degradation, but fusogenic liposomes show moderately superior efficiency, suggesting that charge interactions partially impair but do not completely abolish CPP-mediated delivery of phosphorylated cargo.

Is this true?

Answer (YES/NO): NO